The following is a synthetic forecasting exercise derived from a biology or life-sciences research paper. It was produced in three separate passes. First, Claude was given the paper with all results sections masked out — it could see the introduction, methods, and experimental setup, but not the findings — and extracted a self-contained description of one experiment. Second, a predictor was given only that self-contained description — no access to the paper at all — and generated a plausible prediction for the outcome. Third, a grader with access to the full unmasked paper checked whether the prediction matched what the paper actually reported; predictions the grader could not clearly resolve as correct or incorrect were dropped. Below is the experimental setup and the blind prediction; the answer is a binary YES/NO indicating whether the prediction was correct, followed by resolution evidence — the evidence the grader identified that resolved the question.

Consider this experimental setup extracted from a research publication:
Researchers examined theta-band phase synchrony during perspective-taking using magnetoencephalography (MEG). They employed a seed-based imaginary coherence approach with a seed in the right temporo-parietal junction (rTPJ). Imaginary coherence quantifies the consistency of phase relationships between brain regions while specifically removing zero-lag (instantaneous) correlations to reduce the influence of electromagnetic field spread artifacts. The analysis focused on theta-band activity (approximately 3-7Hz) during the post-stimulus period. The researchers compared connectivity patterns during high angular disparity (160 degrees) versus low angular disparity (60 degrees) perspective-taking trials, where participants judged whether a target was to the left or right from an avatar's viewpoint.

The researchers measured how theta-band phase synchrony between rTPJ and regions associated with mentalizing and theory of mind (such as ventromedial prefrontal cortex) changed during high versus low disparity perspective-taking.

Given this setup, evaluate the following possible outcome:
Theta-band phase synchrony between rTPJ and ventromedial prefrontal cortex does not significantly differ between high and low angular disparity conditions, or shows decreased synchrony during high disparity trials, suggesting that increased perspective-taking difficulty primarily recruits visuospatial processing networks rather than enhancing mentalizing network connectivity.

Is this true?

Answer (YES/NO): NO